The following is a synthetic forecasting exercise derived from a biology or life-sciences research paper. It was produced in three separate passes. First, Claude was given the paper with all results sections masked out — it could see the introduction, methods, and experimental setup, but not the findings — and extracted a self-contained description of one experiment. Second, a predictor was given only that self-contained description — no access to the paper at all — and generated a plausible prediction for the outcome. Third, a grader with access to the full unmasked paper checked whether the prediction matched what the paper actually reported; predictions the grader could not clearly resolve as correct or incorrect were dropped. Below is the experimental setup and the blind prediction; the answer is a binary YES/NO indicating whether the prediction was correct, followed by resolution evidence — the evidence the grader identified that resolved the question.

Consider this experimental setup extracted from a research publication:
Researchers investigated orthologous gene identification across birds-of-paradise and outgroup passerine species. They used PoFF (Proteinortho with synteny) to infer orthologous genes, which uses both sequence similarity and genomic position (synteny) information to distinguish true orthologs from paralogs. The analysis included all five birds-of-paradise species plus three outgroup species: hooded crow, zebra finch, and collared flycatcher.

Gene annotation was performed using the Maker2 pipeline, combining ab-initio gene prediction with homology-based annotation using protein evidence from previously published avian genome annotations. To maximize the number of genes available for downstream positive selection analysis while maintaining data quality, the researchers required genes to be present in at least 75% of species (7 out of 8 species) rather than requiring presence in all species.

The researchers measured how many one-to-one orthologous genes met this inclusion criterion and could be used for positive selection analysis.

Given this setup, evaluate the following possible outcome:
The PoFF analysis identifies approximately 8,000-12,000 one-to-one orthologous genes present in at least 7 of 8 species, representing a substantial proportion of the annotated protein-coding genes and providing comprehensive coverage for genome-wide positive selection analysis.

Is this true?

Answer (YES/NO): YES